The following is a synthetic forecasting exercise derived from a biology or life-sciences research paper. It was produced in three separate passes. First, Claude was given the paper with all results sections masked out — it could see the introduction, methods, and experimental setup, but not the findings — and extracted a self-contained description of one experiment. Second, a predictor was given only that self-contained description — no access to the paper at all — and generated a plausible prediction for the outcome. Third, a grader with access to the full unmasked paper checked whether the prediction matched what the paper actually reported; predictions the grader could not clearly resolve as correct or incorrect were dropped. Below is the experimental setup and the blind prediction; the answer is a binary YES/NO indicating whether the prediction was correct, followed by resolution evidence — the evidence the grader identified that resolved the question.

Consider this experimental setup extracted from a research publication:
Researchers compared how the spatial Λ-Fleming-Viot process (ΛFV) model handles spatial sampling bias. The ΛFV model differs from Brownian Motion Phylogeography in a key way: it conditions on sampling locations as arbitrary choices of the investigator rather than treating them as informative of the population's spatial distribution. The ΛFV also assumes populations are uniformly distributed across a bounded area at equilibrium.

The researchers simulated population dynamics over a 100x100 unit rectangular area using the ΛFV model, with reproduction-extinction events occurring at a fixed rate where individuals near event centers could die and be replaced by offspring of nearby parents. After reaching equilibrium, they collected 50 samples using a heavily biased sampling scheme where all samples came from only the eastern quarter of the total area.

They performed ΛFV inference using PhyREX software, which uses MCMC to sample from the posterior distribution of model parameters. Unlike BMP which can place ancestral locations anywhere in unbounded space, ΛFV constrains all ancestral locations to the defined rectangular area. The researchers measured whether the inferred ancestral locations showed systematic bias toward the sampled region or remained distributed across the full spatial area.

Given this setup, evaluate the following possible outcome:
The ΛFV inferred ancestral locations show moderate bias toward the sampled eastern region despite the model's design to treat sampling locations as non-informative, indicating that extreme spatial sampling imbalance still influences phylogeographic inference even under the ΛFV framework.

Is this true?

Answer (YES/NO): NO